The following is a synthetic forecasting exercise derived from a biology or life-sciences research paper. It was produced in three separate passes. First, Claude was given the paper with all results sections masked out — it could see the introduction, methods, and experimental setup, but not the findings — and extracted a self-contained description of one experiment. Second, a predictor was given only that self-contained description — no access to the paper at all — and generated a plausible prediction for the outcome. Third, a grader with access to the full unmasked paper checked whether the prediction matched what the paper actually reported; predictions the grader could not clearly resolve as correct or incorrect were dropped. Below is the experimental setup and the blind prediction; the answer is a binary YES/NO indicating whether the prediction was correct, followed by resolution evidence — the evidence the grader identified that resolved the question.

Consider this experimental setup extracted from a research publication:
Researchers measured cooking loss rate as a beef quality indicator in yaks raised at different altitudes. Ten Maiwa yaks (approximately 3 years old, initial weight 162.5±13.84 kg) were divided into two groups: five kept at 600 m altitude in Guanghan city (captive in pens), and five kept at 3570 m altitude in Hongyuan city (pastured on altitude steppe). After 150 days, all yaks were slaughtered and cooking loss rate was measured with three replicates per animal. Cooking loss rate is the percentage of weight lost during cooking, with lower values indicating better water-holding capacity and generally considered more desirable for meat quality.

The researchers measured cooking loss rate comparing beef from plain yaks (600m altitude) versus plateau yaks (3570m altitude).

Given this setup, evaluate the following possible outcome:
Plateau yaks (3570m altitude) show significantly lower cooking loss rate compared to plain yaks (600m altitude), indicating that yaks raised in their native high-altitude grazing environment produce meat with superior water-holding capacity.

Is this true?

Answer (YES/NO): NO